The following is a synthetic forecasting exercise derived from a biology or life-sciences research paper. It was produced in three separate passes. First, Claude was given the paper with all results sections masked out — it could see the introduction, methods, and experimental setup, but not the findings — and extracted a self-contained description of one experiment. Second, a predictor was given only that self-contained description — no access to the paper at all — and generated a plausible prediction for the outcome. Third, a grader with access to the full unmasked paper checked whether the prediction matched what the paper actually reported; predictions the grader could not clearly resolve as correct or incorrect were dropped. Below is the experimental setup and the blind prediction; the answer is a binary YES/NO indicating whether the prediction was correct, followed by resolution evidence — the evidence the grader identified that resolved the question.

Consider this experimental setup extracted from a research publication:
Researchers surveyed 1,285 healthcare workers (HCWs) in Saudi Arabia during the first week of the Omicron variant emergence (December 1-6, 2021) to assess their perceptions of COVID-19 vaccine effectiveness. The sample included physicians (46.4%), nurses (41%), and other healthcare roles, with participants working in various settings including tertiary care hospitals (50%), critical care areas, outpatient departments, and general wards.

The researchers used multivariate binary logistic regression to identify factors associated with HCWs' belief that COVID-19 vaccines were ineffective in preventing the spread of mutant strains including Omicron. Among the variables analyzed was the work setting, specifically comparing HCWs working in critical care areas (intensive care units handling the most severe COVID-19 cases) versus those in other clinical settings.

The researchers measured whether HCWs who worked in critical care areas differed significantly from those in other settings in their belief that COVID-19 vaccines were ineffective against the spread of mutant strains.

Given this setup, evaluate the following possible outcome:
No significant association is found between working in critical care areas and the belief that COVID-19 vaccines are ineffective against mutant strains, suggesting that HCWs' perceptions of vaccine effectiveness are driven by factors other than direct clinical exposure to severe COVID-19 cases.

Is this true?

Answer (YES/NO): NO